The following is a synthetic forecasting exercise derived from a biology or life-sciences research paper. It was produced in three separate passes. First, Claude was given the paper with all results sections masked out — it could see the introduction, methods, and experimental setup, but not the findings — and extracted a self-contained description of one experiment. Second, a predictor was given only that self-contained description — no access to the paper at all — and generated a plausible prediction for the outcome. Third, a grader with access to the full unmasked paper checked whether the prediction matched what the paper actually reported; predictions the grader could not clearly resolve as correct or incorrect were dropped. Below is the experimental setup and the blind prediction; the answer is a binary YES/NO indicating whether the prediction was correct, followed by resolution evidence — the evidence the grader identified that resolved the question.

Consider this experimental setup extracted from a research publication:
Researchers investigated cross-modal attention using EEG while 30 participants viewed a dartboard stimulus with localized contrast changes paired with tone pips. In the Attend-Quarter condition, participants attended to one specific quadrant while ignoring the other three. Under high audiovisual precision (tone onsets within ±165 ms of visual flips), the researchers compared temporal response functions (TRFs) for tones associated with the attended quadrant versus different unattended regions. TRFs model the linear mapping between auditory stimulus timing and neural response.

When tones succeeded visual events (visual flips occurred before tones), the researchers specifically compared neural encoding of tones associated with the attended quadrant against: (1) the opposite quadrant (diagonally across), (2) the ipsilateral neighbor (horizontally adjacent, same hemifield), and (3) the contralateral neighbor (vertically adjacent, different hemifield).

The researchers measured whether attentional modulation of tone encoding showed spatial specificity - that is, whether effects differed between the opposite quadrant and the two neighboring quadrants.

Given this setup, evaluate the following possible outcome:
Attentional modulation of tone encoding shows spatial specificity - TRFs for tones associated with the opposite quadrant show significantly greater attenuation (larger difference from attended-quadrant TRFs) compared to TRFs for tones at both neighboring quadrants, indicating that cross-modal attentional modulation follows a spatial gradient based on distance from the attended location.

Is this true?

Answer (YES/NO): NO